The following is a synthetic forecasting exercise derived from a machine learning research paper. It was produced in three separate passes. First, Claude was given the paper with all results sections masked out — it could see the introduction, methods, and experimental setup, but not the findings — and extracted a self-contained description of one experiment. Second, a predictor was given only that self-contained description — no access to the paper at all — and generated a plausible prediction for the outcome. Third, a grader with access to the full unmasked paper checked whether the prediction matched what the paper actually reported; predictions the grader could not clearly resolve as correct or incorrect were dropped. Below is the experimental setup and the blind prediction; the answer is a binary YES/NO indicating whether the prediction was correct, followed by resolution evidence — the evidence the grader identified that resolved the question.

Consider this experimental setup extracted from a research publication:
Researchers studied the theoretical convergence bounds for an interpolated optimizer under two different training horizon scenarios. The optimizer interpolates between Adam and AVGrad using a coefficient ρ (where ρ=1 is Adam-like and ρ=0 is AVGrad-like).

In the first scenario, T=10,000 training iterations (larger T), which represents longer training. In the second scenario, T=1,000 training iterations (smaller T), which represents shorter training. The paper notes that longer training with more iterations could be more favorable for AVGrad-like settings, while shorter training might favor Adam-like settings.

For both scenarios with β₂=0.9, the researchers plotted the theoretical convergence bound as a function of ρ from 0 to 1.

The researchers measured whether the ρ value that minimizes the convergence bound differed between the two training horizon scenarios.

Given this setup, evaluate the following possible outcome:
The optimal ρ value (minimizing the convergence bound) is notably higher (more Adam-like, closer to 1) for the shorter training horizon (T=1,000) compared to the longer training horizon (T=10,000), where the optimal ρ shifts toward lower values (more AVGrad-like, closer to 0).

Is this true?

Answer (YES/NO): NO